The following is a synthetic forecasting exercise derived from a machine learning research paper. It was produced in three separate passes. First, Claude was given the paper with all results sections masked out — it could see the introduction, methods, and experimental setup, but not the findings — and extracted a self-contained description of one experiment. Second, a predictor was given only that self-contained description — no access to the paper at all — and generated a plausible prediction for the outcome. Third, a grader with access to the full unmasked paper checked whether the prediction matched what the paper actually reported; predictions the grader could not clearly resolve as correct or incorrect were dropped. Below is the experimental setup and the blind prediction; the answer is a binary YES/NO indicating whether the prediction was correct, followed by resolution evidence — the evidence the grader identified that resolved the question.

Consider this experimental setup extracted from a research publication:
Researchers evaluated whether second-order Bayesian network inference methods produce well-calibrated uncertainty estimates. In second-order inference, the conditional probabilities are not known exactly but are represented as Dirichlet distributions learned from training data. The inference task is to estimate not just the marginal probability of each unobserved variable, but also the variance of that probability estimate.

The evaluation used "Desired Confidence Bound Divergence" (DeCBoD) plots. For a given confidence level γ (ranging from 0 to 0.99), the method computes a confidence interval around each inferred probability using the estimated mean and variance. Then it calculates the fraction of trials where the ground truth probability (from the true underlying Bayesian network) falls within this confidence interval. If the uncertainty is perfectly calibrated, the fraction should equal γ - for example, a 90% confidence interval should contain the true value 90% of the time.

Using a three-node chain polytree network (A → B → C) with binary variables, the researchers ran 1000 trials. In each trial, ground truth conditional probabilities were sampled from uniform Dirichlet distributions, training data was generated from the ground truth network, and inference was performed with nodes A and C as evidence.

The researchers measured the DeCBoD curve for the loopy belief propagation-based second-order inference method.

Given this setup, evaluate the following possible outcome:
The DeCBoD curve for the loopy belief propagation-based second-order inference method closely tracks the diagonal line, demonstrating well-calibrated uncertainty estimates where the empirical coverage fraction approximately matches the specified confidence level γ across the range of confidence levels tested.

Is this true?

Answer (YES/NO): YES